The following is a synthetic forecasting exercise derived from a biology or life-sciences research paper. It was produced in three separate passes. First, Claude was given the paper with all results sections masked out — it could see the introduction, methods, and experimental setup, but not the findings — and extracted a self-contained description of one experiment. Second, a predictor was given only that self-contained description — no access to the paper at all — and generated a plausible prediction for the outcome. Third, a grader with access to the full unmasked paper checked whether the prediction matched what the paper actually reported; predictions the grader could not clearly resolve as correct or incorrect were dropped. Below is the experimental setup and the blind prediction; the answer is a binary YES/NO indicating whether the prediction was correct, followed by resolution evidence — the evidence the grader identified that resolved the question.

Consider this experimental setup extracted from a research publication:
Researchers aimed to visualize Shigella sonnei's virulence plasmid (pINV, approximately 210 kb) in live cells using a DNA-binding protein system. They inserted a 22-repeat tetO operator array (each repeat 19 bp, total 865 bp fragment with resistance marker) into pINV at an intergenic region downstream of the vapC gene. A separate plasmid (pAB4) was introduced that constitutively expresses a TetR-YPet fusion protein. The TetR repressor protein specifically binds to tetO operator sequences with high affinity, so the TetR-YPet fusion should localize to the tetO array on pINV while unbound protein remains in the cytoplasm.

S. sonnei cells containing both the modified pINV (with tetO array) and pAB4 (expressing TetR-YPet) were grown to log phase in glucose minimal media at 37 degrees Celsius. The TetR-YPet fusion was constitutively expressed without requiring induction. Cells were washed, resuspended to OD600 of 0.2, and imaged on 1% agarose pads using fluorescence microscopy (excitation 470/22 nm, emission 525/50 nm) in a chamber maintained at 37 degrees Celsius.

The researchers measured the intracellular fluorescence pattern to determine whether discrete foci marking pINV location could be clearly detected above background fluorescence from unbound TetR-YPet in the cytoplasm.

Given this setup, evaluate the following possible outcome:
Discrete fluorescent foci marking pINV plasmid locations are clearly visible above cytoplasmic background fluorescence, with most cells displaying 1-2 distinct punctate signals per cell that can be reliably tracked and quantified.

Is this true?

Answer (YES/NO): NO